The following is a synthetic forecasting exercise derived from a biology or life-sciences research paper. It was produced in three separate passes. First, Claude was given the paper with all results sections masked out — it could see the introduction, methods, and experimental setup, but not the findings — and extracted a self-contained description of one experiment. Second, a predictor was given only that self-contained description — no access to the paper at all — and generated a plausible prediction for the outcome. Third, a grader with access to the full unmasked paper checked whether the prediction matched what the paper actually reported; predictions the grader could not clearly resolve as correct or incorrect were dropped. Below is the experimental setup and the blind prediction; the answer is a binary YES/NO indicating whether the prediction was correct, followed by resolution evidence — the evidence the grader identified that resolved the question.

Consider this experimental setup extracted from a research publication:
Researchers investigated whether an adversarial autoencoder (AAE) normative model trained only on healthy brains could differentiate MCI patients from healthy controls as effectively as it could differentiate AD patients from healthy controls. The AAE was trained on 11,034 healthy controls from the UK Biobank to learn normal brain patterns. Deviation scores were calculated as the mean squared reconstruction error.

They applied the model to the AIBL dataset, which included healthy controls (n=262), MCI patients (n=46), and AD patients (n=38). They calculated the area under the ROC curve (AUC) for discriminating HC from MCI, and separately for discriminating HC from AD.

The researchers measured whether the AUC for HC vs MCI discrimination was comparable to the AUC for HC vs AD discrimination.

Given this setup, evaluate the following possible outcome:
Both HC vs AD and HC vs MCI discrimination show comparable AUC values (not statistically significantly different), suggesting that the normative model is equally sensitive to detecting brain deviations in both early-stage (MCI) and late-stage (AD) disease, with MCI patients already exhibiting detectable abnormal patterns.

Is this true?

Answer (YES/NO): NO